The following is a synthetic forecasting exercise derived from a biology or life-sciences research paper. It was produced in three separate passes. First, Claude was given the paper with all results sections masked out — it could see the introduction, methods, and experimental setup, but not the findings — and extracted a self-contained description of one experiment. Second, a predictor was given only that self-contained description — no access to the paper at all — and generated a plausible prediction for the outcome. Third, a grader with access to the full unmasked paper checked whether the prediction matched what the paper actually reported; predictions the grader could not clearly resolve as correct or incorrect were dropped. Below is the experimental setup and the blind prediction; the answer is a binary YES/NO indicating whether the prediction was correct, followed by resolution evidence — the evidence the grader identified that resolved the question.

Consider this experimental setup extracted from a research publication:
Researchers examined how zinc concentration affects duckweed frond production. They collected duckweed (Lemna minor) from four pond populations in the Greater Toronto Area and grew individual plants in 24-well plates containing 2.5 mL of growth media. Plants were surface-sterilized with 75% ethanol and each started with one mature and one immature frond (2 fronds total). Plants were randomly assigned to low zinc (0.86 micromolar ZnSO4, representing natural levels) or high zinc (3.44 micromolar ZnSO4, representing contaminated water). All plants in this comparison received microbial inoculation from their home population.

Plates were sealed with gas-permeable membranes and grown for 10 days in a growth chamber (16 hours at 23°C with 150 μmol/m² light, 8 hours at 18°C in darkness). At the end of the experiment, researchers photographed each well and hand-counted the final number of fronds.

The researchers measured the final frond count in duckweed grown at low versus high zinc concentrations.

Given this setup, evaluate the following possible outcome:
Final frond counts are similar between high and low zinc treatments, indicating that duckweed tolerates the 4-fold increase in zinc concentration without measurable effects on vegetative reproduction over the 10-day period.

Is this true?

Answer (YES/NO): YES